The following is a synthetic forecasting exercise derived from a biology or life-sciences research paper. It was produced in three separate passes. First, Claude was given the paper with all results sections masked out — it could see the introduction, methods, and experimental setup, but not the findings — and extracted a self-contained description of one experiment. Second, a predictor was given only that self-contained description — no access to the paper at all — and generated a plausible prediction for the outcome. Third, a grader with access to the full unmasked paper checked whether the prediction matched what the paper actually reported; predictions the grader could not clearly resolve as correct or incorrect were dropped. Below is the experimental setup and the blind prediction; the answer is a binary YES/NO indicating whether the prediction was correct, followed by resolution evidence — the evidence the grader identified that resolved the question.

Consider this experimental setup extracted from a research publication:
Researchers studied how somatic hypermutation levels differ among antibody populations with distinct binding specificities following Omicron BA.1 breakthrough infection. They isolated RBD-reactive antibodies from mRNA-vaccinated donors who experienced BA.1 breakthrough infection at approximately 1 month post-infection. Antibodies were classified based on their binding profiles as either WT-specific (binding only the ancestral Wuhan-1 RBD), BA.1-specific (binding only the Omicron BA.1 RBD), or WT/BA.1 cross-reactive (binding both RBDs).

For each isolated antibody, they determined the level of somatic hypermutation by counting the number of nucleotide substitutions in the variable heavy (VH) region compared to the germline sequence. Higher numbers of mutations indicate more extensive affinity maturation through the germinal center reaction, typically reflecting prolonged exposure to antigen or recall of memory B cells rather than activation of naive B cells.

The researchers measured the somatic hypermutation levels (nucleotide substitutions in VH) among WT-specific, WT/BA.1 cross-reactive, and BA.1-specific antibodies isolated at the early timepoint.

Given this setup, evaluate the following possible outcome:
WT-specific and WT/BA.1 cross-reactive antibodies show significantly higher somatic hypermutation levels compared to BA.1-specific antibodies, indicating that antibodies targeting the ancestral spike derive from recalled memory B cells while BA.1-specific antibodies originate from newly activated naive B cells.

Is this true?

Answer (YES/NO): YES